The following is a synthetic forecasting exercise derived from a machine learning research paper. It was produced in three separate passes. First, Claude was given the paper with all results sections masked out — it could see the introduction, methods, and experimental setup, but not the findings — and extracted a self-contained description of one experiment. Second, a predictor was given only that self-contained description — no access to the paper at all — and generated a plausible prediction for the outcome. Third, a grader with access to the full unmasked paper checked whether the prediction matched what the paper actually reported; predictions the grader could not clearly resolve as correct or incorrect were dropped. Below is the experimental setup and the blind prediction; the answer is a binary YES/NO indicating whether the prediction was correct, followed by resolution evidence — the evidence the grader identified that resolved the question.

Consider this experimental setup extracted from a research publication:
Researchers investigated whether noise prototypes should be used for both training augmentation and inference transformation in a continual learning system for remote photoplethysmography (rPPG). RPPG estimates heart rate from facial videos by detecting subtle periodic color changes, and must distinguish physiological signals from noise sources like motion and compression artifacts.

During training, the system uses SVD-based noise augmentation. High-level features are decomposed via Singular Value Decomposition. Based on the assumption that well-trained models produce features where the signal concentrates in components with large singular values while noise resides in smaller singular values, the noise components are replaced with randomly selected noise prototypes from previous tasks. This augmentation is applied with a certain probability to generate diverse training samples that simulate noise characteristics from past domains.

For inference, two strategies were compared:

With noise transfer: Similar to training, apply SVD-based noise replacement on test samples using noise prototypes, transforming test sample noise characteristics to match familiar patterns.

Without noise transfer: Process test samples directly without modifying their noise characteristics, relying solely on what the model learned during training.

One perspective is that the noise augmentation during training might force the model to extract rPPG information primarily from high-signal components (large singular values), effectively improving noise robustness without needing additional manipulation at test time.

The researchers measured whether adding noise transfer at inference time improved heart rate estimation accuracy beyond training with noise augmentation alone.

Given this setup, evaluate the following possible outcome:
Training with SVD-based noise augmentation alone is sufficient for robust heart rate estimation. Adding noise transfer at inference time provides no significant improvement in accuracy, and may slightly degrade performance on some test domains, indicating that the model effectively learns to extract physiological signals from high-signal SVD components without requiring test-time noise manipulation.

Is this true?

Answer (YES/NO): YES